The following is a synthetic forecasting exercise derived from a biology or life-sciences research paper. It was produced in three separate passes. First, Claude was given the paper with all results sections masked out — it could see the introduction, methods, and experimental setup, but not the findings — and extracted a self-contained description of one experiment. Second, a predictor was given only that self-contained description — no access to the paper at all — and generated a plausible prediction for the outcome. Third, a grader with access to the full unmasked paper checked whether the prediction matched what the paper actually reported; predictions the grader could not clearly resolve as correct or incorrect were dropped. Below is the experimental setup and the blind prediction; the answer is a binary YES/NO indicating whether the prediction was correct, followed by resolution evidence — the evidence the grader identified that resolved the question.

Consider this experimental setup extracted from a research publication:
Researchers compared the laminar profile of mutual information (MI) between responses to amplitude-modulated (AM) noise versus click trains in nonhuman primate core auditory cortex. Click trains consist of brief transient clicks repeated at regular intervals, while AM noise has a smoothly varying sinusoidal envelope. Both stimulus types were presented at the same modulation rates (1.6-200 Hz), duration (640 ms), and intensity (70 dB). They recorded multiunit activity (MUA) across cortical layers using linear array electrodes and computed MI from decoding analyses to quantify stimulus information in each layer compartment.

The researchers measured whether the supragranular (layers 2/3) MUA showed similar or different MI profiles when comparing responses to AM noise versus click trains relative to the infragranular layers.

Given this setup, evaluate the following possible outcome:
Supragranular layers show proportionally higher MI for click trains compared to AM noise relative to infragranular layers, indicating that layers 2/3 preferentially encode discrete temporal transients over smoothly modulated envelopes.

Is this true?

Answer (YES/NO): YES